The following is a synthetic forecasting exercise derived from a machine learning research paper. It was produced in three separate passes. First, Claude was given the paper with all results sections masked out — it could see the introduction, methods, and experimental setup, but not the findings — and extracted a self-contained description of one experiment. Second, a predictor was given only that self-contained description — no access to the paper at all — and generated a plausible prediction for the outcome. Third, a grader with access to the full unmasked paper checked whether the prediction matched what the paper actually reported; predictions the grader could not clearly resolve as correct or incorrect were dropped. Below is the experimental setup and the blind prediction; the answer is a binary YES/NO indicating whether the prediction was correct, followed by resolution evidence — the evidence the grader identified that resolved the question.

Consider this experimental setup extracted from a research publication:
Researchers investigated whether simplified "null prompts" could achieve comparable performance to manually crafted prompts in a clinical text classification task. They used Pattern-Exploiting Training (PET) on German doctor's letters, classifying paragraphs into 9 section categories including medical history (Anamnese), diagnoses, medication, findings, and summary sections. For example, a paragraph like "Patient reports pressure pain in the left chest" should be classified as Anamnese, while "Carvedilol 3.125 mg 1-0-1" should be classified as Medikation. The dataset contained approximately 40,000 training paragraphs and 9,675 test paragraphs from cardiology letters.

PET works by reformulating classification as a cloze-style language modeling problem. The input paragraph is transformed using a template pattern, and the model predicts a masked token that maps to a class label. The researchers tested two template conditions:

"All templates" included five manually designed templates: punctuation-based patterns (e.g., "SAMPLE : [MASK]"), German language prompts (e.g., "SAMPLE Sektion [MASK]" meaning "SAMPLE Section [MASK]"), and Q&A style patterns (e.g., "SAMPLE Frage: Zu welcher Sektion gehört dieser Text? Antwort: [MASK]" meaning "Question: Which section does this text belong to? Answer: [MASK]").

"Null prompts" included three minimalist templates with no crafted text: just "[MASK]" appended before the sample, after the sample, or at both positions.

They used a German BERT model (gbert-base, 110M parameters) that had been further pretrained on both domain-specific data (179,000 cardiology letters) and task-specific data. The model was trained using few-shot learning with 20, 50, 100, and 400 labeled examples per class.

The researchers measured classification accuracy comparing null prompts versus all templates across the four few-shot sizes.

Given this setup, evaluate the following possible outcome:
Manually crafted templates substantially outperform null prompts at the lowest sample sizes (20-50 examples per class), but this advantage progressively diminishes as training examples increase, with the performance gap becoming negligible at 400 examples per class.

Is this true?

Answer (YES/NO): NO